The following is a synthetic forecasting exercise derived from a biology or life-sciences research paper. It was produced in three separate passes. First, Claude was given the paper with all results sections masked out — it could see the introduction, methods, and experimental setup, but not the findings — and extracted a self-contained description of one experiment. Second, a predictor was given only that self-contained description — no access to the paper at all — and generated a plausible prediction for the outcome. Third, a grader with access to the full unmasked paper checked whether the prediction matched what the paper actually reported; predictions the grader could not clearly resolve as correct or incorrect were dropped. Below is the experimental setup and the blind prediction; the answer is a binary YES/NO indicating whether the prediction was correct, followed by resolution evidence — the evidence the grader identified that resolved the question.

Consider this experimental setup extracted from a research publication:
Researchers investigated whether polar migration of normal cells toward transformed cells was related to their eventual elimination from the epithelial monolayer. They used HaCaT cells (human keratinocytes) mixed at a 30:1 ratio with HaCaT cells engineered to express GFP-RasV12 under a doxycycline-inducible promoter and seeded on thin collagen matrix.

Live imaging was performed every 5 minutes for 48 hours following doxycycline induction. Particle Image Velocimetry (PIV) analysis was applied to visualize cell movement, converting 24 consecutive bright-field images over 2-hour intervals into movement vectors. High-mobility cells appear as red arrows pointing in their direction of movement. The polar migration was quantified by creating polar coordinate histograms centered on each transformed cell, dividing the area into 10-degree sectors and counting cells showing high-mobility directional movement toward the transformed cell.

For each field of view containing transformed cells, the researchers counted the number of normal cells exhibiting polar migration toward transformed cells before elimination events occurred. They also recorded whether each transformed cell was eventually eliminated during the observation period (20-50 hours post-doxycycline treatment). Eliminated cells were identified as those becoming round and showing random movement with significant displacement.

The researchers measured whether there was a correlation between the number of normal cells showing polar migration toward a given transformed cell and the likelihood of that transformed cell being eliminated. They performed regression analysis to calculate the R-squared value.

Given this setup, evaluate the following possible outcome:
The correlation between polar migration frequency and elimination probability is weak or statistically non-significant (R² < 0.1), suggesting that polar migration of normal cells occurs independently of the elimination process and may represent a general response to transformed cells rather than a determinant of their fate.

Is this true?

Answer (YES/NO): NO